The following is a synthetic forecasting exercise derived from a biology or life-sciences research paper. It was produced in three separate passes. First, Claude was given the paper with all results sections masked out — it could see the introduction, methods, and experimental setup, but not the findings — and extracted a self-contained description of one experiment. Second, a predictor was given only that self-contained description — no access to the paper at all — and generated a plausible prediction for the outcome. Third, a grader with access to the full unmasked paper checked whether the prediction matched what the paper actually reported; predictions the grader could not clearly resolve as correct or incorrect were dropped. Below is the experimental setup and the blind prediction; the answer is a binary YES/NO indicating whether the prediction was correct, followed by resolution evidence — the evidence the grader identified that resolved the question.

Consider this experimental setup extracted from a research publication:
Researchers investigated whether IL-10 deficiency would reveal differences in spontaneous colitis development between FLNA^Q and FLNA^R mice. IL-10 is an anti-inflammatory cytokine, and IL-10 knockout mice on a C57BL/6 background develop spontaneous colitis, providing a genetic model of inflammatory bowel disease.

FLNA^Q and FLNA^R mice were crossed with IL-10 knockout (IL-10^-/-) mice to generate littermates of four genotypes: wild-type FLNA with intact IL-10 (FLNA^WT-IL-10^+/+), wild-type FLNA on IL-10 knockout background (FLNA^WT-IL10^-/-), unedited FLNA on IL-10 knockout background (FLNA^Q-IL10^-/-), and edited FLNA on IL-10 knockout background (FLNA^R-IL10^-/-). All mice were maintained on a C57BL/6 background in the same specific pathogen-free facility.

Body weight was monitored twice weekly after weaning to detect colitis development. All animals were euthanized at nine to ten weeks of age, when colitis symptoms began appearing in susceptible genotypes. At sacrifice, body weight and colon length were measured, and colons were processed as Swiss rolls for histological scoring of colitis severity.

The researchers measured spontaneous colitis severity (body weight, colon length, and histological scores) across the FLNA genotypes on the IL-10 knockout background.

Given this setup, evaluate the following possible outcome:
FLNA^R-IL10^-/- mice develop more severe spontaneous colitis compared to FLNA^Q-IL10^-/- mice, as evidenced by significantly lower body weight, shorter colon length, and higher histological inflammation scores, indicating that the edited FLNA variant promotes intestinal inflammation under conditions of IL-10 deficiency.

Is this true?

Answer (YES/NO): NO